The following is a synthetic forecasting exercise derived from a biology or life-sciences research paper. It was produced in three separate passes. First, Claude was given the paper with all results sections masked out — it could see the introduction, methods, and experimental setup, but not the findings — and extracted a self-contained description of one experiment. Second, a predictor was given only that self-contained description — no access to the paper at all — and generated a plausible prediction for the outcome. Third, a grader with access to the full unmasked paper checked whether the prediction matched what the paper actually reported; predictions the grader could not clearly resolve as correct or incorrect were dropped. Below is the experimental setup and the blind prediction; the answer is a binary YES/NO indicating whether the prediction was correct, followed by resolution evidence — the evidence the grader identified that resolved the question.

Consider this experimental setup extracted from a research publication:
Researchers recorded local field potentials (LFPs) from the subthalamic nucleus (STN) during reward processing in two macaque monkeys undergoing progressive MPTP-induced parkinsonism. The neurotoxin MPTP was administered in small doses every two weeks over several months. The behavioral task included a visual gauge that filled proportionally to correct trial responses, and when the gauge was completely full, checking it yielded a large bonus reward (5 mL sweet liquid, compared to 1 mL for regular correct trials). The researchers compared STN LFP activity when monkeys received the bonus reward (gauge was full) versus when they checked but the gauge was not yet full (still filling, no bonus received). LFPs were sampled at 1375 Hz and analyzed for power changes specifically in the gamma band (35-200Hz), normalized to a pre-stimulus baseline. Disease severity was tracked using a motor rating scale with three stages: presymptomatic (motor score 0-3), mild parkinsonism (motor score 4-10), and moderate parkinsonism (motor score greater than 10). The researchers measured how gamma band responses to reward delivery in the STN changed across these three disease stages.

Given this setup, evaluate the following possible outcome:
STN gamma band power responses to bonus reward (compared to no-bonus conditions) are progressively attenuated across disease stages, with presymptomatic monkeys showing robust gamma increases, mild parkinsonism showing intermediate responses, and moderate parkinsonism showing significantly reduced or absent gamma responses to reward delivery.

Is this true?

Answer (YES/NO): NO